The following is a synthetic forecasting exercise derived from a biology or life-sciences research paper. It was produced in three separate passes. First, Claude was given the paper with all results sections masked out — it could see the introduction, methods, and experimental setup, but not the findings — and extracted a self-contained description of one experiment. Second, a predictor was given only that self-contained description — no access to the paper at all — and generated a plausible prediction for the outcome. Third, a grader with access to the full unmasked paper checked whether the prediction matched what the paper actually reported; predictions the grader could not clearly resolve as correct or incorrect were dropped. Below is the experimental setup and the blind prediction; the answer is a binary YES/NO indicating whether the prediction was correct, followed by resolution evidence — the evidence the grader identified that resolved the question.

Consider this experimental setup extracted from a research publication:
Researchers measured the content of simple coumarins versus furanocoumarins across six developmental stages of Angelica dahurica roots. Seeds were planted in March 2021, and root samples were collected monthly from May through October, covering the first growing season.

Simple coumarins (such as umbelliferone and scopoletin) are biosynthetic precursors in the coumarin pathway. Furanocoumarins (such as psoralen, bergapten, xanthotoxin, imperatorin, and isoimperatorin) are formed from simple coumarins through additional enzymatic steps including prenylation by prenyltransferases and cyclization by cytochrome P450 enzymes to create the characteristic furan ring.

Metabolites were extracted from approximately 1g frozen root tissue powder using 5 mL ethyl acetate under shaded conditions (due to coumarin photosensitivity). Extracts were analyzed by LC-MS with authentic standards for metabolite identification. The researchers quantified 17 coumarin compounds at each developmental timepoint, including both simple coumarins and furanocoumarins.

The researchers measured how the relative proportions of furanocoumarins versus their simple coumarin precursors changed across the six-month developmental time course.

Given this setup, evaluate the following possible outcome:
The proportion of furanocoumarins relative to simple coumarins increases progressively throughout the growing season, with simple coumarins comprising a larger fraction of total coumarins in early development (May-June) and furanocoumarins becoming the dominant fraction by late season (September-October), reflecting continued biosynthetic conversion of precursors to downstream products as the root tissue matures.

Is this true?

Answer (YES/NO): NO